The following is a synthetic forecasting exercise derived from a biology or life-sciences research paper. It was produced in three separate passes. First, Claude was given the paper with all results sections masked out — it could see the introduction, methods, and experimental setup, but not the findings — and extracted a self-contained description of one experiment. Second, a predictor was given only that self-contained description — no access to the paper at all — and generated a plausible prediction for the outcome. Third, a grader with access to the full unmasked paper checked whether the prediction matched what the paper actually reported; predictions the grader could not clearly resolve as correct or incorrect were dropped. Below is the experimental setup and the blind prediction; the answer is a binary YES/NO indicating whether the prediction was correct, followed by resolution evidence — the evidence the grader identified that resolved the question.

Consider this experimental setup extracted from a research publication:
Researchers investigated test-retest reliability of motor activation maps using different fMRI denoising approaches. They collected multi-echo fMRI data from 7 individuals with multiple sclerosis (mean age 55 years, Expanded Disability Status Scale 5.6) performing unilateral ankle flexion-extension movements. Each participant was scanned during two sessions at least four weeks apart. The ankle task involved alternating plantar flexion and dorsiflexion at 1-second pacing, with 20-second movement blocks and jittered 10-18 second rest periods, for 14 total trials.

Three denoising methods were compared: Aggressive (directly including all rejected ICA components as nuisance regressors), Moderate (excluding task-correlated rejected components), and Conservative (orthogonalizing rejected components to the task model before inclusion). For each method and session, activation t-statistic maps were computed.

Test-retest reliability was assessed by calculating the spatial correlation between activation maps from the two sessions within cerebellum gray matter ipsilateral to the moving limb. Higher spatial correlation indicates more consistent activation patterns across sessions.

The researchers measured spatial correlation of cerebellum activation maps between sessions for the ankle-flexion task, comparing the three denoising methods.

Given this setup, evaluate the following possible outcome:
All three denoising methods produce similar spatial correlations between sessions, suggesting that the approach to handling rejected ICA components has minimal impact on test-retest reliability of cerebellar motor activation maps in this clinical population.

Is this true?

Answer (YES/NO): YES